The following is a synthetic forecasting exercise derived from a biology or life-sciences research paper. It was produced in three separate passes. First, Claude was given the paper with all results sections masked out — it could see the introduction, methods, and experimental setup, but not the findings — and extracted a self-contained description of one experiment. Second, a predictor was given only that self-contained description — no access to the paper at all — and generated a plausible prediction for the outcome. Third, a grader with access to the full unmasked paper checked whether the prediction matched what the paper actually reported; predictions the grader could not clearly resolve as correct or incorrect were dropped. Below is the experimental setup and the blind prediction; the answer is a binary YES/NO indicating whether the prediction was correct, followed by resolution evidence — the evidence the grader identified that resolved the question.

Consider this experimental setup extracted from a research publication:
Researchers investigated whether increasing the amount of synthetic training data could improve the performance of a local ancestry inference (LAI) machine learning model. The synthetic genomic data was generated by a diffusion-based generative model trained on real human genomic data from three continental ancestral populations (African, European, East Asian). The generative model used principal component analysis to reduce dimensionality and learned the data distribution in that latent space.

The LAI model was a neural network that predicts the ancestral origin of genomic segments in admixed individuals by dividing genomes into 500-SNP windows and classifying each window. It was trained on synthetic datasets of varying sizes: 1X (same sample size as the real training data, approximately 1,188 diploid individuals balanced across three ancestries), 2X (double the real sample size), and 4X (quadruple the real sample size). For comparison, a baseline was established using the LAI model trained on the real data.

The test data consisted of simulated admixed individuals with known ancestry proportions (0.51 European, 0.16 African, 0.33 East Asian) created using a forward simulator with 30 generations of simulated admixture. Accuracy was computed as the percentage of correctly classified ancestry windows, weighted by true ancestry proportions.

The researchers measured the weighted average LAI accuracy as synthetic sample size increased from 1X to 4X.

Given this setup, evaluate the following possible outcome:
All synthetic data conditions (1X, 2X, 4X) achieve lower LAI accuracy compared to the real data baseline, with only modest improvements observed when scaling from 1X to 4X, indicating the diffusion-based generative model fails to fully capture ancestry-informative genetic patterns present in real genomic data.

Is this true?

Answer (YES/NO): NO